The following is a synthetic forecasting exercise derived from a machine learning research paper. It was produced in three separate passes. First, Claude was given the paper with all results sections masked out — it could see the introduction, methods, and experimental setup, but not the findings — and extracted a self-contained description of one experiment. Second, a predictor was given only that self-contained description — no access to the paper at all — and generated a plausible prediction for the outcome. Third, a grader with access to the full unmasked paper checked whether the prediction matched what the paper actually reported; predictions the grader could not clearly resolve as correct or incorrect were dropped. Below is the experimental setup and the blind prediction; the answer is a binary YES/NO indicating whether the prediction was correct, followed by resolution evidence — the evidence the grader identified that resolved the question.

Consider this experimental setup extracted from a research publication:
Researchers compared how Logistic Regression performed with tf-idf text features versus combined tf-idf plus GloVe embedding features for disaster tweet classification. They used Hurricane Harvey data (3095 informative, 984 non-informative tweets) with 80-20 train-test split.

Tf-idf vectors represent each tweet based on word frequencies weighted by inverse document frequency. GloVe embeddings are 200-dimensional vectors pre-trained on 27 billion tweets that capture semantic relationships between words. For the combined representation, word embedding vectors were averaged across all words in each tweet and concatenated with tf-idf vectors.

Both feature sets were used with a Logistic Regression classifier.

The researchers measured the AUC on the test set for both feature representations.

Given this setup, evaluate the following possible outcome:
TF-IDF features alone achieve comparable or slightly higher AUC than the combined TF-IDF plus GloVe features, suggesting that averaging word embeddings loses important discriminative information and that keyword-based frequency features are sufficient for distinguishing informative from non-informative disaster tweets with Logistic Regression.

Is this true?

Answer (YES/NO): NO